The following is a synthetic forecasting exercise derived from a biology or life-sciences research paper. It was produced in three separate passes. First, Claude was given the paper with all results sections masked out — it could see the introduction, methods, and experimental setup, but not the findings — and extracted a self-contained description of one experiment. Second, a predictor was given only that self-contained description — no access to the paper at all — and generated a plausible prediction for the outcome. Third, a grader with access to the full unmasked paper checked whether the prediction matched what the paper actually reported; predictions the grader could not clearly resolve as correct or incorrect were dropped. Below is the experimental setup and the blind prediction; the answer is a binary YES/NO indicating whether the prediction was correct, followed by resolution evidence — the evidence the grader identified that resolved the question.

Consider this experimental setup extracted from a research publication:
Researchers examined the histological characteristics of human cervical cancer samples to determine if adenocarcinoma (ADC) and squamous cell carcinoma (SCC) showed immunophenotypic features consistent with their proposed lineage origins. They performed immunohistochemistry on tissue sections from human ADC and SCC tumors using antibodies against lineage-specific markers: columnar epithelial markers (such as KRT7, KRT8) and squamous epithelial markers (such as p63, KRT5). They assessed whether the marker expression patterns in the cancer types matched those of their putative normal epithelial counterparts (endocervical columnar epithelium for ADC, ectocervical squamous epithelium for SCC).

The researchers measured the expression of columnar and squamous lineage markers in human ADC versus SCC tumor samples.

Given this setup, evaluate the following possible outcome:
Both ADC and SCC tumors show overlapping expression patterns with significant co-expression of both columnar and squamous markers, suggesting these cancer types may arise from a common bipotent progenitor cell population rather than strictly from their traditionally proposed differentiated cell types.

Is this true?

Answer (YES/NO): NO